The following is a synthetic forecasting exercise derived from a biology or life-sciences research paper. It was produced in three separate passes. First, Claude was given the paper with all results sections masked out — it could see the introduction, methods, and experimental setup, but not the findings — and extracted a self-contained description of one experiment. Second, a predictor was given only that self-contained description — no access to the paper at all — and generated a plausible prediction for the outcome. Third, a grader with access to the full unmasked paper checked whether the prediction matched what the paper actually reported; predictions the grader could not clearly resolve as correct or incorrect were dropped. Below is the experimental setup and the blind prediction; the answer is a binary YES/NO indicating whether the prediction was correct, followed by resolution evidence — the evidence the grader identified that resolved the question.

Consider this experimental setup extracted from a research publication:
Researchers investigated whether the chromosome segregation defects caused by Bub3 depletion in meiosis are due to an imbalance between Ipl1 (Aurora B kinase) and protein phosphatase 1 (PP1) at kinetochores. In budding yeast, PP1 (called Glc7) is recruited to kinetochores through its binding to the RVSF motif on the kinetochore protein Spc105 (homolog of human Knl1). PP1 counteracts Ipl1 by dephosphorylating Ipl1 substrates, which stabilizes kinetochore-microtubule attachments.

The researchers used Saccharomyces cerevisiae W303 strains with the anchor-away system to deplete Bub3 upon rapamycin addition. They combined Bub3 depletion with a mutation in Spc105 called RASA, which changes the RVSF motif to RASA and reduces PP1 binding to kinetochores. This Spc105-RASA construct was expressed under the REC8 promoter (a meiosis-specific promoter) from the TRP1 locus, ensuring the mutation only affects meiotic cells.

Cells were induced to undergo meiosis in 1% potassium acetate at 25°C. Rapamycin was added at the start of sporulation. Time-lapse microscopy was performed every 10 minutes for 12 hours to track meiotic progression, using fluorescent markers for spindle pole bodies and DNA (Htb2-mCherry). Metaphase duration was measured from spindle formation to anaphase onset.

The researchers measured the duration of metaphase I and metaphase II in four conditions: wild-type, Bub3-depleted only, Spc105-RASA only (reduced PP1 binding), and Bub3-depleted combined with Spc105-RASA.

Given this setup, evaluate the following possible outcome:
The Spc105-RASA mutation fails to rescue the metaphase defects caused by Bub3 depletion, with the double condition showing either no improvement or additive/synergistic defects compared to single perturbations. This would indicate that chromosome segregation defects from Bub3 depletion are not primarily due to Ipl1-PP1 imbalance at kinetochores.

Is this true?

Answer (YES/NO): NO